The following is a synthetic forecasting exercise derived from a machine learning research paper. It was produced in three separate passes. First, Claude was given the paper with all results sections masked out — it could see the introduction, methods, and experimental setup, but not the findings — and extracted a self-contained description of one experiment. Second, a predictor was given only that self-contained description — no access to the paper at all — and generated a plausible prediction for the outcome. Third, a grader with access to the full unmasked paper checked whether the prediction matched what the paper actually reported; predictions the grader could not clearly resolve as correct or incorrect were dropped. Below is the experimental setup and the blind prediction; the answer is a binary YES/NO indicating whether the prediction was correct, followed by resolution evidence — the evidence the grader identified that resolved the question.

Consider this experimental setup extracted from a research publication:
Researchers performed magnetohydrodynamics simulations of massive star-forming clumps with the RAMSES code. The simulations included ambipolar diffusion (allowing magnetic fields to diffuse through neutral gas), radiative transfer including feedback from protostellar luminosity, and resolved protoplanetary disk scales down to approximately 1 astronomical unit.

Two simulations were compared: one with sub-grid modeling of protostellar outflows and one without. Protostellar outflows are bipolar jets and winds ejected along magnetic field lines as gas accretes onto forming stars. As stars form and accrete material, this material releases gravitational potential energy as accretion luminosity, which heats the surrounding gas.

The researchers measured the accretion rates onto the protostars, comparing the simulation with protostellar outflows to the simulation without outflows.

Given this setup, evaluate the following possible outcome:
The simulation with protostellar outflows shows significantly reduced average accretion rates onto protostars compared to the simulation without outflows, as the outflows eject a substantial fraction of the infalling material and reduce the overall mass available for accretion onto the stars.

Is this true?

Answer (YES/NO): YES